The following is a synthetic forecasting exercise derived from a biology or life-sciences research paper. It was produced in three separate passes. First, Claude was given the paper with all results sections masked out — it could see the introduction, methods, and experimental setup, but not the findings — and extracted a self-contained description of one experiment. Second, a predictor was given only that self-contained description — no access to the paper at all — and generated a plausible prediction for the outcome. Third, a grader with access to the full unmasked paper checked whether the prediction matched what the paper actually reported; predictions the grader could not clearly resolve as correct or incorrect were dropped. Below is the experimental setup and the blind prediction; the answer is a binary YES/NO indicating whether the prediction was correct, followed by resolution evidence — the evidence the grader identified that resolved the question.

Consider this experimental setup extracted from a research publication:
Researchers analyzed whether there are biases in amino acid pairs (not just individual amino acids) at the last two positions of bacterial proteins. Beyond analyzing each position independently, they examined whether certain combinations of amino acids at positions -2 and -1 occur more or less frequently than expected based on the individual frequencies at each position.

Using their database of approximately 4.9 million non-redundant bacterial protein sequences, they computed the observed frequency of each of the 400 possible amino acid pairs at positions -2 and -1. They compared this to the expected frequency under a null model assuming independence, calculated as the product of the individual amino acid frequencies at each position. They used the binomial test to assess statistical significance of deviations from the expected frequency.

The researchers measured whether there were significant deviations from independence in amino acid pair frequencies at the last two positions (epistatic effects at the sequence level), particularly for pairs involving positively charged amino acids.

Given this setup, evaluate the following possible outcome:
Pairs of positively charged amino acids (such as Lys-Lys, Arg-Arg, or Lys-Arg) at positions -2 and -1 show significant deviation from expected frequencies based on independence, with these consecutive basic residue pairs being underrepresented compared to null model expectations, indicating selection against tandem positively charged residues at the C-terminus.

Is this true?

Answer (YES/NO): NO